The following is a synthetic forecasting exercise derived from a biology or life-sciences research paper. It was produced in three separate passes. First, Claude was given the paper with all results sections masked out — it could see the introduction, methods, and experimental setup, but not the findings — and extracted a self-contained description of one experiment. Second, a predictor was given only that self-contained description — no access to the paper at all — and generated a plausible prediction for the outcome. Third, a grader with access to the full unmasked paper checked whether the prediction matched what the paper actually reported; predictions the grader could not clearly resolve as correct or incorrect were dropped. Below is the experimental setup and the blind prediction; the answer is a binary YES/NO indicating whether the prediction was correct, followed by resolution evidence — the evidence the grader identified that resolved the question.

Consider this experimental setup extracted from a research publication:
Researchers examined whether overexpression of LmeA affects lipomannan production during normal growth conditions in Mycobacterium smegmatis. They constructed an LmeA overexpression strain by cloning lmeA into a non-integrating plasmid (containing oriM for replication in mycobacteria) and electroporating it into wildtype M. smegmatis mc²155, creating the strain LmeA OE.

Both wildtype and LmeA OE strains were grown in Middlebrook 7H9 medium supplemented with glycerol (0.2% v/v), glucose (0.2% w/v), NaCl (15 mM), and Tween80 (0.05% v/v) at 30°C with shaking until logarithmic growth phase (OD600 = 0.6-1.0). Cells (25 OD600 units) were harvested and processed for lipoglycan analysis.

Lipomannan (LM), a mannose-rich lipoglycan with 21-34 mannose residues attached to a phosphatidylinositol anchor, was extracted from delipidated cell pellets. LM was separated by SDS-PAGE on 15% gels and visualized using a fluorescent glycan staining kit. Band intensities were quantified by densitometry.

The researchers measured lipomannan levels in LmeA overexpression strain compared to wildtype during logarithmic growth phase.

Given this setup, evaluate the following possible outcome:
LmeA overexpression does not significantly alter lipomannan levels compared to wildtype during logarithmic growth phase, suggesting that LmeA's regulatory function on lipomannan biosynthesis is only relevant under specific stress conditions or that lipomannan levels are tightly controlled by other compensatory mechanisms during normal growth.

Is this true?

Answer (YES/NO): NO